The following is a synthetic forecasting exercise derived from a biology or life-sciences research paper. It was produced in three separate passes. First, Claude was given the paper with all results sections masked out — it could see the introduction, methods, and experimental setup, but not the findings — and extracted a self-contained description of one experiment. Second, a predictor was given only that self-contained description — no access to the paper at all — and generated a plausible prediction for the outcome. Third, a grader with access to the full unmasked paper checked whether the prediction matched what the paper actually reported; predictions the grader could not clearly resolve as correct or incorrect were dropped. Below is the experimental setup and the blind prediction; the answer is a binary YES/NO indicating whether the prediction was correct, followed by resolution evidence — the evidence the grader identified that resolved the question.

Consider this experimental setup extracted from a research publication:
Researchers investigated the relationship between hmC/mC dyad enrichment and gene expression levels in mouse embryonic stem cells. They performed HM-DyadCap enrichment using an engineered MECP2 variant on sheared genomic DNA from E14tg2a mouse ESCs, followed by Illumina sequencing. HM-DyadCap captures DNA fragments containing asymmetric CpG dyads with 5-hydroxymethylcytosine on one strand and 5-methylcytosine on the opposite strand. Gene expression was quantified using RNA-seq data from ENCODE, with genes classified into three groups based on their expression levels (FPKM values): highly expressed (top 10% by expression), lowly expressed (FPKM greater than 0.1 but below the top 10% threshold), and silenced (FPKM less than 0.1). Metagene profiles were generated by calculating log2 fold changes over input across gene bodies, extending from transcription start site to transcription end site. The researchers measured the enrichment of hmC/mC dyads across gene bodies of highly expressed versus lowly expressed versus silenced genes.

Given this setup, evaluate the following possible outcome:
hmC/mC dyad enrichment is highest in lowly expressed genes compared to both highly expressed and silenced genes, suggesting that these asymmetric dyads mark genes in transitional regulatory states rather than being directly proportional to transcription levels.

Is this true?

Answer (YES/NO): NO